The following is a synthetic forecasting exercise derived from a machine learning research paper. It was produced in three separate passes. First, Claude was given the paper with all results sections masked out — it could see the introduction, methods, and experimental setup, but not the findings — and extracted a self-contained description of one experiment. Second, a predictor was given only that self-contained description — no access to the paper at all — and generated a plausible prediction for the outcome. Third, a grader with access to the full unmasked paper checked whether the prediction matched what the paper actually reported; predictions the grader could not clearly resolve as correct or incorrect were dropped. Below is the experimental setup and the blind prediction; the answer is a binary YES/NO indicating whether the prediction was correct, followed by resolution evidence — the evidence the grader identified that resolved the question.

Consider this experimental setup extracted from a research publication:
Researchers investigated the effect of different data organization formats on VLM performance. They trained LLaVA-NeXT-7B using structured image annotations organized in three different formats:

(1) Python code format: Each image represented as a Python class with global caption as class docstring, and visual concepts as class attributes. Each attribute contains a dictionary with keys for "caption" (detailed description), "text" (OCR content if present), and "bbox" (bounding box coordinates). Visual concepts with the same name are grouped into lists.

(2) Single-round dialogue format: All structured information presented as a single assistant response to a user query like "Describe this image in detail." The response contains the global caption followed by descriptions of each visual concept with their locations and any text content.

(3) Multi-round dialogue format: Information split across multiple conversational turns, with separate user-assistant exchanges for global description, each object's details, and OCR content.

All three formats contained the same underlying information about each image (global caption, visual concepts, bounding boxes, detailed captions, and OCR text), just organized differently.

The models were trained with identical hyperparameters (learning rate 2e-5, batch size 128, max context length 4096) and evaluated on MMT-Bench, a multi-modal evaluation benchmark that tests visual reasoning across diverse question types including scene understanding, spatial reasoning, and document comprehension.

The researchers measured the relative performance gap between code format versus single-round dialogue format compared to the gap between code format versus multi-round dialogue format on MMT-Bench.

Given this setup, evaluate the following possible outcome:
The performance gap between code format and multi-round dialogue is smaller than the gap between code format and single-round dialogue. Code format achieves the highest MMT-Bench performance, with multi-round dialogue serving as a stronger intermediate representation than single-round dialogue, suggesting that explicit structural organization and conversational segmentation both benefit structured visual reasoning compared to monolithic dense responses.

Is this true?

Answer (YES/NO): NO